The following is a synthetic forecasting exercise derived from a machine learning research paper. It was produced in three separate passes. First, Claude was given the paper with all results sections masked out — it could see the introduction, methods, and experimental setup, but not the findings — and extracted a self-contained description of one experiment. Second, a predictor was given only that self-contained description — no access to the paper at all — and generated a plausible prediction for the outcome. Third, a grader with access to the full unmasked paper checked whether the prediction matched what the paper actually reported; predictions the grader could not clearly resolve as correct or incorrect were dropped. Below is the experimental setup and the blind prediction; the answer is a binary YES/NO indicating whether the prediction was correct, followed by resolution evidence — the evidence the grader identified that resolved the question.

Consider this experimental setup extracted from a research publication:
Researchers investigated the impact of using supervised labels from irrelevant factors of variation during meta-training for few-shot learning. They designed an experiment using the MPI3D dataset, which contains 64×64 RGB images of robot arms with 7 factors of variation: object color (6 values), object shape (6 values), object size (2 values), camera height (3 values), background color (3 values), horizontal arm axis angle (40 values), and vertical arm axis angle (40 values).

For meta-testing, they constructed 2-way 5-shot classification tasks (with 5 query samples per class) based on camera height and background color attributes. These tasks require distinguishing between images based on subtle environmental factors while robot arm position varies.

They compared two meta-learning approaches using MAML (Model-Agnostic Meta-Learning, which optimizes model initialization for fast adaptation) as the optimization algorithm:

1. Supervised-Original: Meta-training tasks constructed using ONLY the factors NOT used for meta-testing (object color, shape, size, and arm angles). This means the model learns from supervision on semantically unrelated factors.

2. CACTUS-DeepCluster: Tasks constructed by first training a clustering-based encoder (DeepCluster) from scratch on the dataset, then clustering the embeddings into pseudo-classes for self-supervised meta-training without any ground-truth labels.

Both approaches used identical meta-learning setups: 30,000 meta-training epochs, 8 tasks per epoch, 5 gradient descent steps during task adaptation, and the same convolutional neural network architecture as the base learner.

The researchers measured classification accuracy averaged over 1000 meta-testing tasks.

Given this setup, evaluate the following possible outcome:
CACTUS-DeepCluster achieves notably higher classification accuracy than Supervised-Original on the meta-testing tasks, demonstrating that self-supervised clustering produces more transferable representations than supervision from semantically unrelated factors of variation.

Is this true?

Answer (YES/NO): YES